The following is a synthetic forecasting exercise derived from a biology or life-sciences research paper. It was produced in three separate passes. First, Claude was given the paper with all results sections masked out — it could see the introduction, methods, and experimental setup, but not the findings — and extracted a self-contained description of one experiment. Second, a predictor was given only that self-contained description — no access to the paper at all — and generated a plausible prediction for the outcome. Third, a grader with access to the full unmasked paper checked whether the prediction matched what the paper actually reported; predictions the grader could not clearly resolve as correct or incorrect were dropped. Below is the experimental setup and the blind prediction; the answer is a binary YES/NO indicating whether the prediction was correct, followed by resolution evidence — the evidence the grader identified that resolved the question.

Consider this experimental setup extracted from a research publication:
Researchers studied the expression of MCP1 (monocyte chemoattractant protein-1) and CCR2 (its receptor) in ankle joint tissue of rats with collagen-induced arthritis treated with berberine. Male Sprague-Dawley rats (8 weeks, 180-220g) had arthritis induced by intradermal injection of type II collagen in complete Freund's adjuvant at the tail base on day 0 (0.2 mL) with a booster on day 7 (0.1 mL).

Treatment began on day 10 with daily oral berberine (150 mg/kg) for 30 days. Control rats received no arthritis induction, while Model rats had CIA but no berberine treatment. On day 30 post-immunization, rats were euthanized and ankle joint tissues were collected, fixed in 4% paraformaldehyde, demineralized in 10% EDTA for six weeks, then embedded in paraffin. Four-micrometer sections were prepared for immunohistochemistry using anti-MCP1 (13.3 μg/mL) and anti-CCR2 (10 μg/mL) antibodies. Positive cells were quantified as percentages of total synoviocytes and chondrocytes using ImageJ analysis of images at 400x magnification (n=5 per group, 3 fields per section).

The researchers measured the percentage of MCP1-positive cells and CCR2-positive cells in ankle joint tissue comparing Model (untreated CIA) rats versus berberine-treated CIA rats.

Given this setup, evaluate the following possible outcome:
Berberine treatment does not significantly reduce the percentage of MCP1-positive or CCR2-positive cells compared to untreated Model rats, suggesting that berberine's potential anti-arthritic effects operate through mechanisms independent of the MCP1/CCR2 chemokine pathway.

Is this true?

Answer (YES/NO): NO